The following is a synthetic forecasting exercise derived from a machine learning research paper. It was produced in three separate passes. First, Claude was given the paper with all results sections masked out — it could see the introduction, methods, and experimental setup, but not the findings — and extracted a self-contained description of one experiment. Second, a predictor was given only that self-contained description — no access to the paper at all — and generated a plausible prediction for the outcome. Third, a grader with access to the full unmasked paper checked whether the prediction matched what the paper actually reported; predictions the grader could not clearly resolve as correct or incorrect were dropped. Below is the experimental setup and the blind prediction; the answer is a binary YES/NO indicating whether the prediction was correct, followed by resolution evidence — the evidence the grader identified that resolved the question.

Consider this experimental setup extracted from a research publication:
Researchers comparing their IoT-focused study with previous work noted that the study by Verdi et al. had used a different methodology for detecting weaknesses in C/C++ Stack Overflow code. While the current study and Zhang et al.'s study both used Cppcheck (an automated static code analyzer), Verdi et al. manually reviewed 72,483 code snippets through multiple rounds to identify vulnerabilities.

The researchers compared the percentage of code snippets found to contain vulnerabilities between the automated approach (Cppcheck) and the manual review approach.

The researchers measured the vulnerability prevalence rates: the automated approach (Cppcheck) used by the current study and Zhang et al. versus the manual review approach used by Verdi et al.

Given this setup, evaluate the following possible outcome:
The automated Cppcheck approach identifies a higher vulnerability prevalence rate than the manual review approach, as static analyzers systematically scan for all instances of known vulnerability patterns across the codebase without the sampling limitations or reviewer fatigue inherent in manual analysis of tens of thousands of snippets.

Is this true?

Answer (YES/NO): YES